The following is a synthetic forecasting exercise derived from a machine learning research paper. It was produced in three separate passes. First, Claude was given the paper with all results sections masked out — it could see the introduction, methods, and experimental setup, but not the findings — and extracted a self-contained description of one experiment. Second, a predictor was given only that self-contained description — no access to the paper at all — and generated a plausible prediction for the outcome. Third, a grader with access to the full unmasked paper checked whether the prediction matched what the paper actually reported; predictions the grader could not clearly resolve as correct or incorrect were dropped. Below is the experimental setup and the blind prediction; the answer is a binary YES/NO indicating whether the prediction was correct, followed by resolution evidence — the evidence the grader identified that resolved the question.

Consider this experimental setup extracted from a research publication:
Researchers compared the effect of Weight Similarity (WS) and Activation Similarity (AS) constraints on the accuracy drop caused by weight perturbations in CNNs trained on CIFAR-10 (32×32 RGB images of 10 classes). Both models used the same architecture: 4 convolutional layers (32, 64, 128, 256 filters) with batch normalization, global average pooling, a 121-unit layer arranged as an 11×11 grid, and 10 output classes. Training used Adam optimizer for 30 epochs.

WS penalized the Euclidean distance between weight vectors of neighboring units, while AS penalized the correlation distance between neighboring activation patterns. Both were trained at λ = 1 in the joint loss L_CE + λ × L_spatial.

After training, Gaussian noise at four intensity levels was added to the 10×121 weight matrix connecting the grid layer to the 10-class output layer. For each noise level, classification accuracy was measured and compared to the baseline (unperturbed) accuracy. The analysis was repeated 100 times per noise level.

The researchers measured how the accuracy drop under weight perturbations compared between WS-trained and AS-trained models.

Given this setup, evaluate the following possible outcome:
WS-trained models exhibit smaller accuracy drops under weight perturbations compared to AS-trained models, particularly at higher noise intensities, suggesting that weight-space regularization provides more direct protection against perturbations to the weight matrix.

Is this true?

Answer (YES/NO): NO